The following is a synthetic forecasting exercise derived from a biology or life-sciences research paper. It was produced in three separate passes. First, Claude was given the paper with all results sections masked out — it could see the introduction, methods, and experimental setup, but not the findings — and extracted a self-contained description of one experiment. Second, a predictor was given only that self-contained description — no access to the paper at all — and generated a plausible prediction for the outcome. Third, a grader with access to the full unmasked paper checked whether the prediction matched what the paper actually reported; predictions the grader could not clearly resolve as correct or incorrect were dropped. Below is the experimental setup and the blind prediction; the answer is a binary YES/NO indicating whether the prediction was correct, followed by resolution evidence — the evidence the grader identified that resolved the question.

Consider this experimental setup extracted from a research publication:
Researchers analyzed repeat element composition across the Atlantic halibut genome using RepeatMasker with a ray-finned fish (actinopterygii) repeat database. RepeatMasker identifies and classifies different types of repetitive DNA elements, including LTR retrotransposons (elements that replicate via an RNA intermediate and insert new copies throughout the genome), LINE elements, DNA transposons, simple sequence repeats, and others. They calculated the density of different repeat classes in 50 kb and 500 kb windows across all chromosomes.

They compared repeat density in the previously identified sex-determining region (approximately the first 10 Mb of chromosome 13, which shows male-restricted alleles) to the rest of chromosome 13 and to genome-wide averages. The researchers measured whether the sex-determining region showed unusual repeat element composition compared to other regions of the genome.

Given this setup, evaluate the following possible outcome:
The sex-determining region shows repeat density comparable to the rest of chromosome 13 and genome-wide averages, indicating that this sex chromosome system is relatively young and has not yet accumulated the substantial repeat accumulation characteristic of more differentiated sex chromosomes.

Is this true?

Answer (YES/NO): NO